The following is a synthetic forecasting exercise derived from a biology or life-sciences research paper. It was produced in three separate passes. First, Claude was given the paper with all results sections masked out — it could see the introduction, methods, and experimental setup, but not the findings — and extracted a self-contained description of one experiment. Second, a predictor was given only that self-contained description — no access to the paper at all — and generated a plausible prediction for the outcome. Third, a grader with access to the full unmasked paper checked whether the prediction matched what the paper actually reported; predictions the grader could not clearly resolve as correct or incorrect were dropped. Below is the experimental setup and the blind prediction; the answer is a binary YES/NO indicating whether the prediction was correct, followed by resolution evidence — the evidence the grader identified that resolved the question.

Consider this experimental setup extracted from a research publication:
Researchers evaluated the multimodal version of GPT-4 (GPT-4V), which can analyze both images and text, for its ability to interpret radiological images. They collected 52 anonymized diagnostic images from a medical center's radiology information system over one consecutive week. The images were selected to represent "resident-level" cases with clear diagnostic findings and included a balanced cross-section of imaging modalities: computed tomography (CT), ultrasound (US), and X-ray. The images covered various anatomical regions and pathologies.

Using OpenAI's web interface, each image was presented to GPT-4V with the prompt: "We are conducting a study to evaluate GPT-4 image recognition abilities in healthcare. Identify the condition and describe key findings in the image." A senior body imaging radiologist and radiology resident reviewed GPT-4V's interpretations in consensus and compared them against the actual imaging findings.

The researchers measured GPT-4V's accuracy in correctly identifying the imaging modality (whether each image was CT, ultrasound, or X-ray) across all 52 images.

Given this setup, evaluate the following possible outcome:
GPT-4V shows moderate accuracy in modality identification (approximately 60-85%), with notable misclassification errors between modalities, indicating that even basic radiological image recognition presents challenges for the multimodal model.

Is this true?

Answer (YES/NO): NO